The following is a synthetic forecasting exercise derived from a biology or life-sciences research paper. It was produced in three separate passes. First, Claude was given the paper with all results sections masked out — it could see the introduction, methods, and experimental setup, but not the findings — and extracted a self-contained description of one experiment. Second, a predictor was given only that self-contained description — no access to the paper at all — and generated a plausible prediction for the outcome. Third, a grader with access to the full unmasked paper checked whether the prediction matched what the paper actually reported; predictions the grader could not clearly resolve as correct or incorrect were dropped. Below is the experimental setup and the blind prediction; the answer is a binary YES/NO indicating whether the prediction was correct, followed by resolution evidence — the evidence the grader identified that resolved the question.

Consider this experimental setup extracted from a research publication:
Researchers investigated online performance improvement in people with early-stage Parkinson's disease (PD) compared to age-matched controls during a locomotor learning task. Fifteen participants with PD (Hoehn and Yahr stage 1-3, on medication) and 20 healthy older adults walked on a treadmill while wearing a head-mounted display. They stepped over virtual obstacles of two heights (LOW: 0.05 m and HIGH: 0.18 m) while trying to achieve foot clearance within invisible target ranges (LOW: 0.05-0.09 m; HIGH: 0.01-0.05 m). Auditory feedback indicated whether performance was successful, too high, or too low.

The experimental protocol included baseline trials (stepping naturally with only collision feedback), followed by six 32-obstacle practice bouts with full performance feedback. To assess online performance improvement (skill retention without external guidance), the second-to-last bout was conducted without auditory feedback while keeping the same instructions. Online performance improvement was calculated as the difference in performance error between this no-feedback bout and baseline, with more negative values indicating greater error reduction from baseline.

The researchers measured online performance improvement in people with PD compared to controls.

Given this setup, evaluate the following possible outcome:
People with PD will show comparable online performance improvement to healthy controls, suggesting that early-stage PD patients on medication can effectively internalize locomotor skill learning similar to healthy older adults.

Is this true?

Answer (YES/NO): YES